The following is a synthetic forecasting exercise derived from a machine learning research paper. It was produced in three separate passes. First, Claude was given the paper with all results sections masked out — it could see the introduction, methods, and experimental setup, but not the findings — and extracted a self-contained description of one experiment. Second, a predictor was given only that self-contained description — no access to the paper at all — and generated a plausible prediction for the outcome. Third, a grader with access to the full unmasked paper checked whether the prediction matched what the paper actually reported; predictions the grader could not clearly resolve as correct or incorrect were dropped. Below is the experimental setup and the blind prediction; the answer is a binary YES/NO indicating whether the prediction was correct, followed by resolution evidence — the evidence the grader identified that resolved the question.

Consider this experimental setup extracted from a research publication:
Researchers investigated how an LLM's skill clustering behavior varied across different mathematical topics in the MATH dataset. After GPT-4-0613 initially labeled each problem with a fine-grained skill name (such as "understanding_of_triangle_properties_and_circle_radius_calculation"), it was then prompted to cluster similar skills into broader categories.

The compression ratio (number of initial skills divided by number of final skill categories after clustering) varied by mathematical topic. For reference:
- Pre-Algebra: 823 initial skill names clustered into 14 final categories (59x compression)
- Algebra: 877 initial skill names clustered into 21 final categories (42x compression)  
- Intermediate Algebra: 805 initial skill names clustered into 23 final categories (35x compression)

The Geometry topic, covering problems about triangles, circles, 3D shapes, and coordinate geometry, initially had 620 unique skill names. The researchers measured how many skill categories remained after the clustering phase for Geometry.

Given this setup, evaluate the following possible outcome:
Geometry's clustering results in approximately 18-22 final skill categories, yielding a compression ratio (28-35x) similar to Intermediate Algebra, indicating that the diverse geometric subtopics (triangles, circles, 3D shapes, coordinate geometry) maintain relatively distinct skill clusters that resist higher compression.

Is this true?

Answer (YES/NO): NO